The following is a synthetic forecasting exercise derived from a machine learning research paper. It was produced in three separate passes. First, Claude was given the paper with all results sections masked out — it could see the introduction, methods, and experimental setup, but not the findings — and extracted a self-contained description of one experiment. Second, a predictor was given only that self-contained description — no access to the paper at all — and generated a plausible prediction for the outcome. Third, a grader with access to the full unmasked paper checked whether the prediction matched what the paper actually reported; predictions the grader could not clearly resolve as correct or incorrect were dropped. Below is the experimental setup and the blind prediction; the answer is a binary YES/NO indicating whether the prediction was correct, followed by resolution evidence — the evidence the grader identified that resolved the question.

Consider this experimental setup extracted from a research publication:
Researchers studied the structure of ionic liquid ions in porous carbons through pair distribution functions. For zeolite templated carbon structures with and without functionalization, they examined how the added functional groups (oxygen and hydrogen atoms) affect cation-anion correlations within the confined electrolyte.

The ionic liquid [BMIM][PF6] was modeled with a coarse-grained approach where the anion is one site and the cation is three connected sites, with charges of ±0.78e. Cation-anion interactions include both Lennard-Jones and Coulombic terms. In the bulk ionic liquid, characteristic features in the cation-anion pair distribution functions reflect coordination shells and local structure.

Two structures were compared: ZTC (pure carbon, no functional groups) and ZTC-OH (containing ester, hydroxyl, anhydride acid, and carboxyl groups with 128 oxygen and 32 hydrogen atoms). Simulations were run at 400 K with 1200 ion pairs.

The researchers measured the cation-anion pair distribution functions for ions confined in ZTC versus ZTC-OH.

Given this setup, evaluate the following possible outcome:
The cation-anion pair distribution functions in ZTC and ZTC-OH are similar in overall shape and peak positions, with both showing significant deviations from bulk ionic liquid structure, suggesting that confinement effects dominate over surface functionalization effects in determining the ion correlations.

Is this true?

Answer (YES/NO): NO